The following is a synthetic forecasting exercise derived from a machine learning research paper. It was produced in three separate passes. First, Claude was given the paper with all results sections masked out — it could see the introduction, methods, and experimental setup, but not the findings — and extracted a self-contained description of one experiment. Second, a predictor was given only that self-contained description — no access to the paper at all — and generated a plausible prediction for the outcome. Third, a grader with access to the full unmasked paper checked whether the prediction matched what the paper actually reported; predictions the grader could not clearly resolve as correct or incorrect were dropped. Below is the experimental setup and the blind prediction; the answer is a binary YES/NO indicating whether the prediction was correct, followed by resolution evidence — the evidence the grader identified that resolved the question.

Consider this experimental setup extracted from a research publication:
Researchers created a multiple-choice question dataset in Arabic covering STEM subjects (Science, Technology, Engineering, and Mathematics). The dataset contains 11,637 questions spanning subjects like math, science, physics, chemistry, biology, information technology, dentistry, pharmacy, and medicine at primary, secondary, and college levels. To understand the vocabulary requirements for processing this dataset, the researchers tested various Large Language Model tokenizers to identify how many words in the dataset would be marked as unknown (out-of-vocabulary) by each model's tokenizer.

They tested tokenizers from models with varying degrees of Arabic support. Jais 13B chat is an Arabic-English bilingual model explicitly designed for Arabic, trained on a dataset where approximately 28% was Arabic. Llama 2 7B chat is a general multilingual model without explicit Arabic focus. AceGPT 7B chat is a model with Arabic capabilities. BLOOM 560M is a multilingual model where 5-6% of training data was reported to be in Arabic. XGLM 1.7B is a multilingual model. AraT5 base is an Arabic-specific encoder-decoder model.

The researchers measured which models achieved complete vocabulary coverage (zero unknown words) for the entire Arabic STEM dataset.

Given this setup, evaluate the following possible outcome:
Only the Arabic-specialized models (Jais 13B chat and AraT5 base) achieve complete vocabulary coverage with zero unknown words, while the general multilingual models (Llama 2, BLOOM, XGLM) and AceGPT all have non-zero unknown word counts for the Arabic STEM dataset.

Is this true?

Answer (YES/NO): NO